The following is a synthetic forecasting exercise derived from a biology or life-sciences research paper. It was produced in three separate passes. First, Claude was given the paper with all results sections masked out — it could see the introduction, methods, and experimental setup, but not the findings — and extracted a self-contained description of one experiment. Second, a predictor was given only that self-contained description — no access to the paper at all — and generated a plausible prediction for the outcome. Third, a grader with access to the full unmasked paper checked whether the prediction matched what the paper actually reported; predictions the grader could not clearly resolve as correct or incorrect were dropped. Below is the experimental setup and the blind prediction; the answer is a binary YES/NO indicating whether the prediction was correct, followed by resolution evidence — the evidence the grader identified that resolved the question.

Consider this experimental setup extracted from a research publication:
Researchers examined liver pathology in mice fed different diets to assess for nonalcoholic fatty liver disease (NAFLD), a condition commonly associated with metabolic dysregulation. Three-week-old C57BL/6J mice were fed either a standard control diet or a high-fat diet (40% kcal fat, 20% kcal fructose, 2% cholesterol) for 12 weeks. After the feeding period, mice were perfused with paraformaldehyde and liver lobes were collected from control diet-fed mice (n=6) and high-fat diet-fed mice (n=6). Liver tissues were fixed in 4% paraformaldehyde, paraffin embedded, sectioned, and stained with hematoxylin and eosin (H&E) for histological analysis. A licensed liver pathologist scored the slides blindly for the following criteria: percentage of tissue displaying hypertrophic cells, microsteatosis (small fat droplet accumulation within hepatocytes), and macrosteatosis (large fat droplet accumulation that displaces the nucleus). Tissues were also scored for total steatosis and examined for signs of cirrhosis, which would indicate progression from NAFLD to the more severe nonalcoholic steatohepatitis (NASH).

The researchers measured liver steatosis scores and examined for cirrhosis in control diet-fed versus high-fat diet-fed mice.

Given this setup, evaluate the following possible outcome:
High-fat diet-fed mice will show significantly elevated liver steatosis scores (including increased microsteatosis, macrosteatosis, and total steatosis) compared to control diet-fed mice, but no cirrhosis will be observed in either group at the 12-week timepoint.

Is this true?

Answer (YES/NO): NO